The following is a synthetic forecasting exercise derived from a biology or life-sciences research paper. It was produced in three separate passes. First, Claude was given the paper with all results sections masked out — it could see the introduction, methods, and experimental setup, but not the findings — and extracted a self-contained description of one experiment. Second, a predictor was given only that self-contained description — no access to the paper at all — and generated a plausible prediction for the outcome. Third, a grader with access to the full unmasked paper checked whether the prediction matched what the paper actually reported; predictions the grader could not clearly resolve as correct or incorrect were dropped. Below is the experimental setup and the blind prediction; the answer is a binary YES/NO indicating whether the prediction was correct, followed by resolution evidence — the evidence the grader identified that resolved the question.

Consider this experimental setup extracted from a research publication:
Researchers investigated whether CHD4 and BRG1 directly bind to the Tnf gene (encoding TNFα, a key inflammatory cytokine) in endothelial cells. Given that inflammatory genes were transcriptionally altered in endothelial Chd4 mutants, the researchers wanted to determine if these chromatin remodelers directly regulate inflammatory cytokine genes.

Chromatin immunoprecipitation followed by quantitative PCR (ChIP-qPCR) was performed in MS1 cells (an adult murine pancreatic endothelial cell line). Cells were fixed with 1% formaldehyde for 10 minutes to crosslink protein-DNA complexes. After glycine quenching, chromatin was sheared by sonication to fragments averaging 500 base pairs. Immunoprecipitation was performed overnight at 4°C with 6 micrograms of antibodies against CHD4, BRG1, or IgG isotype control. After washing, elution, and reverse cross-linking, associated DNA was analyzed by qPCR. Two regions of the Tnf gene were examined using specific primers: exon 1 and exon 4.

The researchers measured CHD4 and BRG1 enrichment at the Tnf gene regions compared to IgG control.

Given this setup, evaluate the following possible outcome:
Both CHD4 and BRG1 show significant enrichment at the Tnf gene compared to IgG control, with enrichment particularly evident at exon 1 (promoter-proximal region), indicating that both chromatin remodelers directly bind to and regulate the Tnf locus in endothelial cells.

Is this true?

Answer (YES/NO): NO